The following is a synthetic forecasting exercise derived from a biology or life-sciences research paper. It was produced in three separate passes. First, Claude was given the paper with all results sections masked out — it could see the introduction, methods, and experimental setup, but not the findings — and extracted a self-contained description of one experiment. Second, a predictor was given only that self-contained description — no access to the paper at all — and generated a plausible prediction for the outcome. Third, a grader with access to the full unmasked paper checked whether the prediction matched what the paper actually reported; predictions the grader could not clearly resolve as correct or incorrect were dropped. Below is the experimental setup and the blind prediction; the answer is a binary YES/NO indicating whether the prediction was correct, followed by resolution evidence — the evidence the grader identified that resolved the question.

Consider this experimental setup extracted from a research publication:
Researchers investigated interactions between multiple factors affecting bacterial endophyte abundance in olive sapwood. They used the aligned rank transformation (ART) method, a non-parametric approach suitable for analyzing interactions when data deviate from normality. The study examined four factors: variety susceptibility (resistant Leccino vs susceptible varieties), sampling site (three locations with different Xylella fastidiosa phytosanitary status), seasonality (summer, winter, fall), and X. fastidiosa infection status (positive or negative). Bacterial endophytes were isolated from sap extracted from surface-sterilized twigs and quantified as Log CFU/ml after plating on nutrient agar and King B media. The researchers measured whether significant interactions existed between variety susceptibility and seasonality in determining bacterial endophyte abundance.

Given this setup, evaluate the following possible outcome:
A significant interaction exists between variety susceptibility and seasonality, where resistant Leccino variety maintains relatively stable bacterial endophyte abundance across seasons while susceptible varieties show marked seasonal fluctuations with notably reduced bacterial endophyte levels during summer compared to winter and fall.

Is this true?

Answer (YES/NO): NO